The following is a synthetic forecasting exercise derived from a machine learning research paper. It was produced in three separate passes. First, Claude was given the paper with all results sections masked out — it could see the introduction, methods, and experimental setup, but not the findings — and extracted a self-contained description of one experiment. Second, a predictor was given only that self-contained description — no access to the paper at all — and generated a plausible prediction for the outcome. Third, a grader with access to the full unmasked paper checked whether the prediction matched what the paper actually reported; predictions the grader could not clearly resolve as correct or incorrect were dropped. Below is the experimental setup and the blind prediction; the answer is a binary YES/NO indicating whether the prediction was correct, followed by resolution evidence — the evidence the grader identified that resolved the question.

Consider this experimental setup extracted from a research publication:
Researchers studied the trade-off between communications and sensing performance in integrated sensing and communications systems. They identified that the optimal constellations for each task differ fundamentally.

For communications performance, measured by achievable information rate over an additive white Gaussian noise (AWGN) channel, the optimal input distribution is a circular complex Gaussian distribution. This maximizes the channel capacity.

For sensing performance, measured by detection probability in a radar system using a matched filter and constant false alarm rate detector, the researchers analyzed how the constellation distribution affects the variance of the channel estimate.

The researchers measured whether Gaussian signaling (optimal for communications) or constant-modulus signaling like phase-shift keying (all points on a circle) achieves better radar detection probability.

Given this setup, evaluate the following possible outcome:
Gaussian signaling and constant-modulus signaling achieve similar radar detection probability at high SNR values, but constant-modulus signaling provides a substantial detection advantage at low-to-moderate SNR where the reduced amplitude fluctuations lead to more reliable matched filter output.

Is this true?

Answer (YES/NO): NO